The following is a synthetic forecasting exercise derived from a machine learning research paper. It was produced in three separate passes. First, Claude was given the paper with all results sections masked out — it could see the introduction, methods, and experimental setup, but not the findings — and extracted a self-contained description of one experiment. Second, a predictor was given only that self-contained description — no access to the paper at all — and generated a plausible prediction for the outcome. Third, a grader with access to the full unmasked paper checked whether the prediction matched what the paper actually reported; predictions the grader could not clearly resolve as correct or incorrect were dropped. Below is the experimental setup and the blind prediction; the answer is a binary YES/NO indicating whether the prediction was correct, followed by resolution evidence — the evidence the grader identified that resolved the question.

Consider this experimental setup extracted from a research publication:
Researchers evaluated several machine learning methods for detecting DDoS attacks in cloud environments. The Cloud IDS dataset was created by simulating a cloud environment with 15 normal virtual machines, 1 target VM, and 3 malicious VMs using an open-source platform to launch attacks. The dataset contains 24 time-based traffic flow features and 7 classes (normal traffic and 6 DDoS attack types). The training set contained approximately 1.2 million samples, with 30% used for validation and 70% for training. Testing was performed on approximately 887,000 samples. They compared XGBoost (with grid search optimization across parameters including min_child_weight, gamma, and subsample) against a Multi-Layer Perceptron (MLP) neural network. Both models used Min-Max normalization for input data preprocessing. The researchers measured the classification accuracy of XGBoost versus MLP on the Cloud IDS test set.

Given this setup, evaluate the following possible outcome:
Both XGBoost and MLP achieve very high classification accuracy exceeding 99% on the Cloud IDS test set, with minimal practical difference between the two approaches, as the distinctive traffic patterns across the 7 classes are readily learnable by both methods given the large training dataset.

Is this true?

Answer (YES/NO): NO